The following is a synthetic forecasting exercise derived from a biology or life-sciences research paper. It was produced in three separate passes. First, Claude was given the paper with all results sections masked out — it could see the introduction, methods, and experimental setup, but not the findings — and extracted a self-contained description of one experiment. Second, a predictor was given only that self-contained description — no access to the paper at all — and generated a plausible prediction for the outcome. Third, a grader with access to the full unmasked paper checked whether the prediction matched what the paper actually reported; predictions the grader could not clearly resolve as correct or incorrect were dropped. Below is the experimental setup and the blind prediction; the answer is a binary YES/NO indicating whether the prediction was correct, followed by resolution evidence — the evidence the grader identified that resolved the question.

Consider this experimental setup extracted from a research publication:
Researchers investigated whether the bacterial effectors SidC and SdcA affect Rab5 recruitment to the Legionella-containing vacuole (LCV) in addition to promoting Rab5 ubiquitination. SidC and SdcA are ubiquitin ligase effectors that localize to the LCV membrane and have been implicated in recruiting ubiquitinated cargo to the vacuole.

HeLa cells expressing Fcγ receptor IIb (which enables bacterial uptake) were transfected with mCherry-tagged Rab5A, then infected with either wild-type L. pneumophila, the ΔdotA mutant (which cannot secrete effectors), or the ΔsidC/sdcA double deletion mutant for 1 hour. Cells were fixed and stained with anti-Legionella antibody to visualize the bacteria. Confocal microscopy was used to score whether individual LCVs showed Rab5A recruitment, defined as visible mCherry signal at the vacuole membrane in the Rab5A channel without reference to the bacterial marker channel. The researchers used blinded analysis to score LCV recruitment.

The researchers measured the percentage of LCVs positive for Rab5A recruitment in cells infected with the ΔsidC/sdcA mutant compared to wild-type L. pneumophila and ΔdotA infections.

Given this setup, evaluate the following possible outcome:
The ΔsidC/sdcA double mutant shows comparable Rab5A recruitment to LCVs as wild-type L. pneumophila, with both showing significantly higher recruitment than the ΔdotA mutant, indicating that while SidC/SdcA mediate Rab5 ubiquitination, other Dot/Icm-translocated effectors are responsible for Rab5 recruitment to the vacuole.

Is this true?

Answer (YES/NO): NO